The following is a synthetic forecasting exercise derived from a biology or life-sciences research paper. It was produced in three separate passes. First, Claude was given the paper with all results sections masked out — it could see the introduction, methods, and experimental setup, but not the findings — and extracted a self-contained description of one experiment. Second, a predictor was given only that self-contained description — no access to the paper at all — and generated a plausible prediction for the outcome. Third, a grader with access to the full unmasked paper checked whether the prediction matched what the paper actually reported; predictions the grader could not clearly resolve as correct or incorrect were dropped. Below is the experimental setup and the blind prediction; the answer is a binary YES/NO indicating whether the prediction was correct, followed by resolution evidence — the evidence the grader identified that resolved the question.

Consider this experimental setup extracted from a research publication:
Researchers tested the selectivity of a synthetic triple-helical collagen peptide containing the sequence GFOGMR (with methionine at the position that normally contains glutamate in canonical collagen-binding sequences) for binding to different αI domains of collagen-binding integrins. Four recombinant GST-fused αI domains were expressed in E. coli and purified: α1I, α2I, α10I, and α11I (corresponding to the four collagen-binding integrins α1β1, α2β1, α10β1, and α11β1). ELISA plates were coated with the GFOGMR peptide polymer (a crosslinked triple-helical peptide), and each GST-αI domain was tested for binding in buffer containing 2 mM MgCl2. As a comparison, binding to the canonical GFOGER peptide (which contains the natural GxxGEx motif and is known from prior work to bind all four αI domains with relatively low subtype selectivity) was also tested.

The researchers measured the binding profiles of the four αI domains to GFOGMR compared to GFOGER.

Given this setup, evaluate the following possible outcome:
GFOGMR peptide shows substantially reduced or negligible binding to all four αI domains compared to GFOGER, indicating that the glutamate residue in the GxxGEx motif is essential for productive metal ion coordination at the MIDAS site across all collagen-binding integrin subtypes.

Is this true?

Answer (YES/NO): NO